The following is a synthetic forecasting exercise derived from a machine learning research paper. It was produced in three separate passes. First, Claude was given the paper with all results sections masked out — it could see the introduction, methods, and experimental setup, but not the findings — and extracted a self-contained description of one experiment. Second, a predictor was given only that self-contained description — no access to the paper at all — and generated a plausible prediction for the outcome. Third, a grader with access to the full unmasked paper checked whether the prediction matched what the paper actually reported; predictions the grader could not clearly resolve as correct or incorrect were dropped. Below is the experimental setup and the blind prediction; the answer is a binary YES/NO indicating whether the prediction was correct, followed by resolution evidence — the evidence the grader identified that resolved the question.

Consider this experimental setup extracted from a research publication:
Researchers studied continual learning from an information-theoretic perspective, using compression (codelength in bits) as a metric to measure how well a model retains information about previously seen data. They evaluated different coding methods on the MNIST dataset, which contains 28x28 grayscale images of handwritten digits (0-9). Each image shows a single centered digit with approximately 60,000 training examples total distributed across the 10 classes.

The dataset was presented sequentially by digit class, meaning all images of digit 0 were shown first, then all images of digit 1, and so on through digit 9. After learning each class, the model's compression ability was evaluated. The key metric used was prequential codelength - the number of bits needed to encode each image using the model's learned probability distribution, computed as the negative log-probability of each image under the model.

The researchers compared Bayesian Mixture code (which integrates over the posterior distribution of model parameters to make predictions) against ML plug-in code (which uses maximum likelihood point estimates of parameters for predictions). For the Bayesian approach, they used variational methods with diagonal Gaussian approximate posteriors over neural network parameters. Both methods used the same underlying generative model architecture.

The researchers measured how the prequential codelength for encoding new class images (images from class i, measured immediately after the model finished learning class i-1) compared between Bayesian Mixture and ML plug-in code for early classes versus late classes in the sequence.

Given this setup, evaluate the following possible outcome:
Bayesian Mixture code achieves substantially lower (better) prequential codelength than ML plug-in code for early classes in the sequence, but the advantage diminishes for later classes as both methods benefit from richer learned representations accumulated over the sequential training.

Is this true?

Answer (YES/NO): NO